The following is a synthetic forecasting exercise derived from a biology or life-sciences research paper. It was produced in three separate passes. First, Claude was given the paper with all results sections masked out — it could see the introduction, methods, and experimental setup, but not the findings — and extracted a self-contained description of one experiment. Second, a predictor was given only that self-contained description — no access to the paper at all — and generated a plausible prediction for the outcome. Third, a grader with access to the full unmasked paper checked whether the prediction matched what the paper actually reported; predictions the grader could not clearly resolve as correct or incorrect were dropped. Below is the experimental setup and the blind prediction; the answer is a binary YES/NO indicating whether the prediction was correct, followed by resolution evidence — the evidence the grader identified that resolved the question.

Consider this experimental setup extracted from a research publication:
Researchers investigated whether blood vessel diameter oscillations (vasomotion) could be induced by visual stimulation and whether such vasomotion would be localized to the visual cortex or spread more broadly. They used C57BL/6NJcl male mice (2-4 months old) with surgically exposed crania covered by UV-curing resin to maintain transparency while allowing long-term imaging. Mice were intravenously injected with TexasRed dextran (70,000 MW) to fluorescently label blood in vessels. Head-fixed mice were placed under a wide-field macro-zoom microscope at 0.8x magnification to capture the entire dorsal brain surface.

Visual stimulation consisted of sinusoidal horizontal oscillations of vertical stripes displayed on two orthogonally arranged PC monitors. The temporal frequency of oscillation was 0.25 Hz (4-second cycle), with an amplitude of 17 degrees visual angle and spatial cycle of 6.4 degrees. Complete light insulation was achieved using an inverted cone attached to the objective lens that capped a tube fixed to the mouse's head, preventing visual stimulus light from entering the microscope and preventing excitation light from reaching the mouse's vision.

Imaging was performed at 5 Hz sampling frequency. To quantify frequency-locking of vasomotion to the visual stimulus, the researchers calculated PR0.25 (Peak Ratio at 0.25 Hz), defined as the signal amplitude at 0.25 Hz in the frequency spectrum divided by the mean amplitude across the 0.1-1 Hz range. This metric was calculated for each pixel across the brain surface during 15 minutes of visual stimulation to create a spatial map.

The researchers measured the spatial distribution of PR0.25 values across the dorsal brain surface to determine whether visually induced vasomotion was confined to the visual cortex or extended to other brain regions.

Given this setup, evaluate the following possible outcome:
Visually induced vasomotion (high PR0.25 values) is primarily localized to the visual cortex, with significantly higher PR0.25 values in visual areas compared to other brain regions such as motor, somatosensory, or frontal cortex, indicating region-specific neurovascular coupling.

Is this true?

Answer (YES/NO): NO